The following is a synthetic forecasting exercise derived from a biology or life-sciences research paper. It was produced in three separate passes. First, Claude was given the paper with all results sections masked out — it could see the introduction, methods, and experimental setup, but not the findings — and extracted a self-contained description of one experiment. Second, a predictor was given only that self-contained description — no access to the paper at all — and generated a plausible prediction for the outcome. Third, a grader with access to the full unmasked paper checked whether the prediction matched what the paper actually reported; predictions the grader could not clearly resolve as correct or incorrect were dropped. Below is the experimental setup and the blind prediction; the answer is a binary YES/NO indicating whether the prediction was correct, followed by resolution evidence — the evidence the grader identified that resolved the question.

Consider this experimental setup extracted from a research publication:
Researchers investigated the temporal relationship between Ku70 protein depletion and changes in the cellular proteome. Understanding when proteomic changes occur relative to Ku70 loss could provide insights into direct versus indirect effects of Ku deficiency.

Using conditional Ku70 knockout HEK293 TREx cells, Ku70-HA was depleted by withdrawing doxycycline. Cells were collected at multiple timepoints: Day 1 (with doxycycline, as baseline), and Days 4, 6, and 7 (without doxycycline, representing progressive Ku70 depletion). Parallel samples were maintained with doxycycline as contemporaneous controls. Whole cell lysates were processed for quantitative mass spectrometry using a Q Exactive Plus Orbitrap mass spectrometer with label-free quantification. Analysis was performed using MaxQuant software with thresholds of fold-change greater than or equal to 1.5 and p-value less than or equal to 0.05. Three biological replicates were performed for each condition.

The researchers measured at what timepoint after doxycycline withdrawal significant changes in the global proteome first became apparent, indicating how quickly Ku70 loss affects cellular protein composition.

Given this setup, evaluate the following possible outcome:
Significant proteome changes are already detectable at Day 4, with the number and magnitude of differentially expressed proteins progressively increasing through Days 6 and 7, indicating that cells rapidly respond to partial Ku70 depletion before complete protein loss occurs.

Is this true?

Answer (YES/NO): YES